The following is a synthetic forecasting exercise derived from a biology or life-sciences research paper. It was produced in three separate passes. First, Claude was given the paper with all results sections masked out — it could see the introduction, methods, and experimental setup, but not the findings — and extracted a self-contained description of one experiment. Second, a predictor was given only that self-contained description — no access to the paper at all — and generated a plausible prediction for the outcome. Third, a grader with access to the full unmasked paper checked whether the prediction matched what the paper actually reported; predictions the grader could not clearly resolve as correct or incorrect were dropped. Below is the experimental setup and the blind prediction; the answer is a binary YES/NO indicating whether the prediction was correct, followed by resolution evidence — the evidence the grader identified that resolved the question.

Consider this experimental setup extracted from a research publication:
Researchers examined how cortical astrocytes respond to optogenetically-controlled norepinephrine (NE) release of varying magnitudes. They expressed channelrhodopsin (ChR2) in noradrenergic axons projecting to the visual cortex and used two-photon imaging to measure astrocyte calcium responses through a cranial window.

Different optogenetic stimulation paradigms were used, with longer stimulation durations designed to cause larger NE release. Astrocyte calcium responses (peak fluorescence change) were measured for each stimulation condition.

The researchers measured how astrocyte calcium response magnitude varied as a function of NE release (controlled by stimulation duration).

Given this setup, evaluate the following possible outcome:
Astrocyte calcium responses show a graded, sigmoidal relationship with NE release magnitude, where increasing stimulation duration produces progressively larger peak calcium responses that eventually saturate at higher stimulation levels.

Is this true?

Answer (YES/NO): NO